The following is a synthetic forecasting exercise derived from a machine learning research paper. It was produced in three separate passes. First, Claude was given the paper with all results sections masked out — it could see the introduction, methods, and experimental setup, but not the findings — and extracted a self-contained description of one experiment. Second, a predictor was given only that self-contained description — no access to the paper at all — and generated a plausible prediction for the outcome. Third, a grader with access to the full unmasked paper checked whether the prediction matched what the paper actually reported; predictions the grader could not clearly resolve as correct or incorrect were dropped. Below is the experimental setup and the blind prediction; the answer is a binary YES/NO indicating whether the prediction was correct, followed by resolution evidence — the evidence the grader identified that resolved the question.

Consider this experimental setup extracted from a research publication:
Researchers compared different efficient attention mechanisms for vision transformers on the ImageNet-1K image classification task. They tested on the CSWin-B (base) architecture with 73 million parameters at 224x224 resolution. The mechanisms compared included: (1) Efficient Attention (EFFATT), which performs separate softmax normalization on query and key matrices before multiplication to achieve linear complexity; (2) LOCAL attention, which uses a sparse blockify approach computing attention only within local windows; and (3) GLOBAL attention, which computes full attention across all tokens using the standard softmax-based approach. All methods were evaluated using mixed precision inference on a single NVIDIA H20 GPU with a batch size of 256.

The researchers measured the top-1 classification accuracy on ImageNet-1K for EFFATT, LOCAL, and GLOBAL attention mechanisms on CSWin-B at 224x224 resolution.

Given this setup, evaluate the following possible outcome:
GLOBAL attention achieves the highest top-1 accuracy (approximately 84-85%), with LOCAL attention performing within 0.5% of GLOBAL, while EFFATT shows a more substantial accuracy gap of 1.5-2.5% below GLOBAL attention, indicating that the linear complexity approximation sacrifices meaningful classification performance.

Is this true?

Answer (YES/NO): NO